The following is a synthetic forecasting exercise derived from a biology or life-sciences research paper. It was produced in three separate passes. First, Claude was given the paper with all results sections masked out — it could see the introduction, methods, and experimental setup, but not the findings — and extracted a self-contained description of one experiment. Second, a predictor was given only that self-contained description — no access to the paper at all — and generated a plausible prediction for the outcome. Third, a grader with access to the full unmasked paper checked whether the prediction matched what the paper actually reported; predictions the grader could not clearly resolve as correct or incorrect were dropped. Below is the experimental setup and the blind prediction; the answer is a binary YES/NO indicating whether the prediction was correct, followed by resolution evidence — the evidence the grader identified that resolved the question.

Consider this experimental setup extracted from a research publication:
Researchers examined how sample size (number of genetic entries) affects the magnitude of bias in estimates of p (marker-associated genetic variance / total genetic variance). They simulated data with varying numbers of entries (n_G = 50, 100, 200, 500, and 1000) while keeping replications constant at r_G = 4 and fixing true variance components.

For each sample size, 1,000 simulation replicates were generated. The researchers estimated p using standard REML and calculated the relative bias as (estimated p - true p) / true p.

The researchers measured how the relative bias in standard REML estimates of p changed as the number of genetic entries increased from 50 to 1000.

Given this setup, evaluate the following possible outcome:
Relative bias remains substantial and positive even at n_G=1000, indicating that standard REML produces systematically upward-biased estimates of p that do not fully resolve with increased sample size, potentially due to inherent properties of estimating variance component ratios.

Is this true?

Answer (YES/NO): YES